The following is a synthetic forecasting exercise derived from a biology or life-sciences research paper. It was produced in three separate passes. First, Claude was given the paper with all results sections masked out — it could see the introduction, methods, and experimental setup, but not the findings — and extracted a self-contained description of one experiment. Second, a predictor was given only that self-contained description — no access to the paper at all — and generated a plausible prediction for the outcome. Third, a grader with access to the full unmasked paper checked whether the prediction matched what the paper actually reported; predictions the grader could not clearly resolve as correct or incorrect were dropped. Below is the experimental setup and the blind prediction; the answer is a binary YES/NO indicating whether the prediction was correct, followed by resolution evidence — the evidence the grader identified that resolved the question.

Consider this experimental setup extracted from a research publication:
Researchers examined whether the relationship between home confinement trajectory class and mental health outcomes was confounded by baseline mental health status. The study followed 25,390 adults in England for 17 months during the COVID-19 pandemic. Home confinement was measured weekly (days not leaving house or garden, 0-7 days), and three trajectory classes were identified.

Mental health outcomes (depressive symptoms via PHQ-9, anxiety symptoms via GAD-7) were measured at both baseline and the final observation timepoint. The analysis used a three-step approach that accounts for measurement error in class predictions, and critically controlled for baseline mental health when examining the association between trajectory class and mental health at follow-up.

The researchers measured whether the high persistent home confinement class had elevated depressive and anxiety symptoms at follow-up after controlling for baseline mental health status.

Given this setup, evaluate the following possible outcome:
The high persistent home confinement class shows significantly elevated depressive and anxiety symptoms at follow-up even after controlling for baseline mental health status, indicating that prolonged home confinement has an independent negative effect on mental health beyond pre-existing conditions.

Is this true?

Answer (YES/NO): YES